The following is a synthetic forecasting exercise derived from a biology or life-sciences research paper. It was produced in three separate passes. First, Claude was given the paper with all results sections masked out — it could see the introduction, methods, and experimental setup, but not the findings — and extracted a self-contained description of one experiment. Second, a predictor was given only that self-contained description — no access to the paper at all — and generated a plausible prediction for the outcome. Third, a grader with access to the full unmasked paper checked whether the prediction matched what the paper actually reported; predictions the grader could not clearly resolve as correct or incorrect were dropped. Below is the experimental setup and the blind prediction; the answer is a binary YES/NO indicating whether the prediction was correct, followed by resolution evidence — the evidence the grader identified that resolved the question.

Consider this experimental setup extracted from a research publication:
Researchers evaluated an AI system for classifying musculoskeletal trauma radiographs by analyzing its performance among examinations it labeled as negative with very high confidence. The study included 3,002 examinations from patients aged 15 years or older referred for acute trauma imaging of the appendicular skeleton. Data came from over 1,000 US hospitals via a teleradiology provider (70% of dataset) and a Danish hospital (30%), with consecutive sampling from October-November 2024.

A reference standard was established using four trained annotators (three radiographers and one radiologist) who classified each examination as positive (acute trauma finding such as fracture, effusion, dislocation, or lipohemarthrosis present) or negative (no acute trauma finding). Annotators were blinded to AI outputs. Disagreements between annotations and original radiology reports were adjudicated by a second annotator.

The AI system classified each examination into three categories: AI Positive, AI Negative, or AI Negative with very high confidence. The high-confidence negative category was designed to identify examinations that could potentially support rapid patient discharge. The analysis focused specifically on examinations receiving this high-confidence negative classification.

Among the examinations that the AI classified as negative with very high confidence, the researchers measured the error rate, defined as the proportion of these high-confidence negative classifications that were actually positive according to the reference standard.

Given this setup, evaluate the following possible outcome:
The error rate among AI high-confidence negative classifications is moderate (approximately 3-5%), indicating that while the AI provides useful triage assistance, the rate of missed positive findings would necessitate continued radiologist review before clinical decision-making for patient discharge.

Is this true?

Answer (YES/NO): NO